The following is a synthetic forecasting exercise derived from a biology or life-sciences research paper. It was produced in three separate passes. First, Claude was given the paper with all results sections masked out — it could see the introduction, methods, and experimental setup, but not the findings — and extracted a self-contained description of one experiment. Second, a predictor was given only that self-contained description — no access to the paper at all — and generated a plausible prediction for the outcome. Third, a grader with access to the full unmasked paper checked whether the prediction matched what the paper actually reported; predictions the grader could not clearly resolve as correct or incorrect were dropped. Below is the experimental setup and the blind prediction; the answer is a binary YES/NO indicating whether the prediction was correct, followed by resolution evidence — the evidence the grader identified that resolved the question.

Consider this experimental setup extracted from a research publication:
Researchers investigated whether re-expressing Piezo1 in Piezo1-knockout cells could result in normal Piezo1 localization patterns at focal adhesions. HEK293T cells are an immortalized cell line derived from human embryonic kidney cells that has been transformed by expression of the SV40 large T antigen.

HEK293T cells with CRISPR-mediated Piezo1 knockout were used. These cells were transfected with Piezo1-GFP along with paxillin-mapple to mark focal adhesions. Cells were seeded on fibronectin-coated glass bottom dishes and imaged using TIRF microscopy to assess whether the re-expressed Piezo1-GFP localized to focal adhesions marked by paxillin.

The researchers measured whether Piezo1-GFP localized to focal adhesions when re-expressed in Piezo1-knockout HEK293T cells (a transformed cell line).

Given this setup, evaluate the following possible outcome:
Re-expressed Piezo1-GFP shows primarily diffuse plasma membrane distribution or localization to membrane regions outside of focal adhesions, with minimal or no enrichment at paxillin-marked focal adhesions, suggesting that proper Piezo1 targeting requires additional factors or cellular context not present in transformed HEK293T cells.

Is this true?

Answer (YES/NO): YES